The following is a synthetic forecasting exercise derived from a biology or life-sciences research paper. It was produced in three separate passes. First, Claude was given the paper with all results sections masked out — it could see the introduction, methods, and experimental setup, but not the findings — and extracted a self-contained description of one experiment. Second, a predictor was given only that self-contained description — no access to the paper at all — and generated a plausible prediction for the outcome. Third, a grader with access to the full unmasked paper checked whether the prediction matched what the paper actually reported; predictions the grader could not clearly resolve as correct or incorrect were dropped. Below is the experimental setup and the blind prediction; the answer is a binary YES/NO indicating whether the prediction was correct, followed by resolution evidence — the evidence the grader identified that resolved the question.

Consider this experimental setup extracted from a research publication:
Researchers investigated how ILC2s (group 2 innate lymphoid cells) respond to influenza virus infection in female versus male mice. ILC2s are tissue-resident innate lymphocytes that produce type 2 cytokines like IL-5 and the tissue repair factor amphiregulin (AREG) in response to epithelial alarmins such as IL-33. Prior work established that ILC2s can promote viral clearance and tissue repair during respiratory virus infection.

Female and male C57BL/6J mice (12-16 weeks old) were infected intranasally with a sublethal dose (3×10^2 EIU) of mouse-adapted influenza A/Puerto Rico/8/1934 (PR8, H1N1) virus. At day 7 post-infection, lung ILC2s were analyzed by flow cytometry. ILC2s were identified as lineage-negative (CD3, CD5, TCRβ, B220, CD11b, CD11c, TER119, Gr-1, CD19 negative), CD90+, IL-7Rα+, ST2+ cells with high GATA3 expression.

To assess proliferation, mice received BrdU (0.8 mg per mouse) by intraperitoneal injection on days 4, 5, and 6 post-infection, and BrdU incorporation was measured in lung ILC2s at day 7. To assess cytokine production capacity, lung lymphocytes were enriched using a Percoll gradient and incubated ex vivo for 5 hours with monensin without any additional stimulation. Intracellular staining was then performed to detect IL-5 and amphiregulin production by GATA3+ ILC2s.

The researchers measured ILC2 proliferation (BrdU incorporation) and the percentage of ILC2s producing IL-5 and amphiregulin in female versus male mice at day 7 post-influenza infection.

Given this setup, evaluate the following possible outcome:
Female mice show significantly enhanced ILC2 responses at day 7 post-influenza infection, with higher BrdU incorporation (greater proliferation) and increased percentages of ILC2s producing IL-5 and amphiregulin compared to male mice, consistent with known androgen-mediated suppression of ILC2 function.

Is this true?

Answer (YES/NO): NO